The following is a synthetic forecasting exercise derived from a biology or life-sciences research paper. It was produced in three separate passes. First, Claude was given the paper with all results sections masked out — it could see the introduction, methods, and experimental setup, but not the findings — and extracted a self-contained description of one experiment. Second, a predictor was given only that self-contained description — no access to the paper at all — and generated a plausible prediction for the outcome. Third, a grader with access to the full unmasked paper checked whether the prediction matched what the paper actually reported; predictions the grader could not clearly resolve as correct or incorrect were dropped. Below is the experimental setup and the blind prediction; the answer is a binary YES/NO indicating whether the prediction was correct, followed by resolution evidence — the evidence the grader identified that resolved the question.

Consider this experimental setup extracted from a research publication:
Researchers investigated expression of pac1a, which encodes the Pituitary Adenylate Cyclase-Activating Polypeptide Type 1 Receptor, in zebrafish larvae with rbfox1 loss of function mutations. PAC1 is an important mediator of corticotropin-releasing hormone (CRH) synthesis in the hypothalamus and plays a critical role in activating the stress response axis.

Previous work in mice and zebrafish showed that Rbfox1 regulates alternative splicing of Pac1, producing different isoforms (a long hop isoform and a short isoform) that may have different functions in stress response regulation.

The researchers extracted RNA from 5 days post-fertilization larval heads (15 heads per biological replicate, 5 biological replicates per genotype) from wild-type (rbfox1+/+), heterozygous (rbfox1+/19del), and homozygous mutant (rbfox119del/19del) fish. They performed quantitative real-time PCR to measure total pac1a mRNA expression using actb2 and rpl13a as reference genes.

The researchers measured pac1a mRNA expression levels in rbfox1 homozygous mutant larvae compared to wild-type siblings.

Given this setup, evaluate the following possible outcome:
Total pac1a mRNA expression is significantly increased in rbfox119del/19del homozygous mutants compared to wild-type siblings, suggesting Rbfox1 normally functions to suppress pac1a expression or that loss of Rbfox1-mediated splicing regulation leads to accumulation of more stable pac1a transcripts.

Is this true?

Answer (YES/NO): NO